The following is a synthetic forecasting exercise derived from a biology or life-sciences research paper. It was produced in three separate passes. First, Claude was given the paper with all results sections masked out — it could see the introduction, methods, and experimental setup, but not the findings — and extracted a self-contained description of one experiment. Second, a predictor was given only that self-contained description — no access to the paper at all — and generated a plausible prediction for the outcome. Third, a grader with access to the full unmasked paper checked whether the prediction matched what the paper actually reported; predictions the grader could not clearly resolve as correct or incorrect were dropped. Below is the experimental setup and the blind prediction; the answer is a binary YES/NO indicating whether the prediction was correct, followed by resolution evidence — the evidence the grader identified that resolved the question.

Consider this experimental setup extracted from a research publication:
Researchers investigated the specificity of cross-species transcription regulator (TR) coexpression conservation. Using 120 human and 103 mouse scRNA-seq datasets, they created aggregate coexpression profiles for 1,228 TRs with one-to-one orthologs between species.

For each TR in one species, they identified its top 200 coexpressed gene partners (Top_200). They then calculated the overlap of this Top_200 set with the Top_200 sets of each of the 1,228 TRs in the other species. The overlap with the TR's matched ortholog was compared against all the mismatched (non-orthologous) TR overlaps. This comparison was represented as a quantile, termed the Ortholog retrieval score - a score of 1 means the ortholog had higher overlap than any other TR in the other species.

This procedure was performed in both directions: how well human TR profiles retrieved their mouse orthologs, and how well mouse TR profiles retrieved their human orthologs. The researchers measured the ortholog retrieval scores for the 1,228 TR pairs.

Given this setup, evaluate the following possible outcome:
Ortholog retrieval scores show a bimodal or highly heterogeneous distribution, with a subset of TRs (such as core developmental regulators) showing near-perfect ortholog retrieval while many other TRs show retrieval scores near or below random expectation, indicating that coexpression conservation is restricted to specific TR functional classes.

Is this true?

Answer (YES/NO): NO